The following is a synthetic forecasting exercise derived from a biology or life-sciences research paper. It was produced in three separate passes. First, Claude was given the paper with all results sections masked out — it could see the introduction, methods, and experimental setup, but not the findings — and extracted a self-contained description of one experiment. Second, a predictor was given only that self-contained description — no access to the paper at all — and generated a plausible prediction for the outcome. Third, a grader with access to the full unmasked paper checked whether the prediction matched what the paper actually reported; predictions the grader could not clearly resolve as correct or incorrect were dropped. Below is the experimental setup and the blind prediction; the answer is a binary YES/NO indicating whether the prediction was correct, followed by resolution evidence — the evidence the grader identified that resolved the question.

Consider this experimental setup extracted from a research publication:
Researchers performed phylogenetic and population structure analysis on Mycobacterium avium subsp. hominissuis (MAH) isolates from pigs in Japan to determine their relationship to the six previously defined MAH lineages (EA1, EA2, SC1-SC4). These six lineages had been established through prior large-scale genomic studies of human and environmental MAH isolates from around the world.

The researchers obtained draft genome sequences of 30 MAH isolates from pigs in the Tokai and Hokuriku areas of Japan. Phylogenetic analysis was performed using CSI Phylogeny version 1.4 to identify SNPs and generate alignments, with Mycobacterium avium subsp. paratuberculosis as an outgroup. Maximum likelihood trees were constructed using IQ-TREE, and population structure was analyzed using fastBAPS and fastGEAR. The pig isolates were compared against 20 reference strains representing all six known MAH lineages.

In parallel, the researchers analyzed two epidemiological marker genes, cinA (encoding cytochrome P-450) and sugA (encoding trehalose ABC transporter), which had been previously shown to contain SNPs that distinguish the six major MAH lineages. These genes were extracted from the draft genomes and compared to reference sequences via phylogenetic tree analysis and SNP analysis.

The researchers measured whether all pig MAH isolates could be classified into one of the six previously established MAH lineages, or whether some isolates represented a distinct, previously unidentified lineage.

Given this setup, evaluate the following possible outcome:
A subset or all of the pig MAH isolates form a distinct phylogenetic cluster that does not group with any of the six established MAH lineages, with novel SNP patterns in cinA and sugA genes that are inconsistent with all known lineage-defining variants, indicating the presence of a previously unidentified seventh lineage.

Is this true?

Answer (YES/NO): YES